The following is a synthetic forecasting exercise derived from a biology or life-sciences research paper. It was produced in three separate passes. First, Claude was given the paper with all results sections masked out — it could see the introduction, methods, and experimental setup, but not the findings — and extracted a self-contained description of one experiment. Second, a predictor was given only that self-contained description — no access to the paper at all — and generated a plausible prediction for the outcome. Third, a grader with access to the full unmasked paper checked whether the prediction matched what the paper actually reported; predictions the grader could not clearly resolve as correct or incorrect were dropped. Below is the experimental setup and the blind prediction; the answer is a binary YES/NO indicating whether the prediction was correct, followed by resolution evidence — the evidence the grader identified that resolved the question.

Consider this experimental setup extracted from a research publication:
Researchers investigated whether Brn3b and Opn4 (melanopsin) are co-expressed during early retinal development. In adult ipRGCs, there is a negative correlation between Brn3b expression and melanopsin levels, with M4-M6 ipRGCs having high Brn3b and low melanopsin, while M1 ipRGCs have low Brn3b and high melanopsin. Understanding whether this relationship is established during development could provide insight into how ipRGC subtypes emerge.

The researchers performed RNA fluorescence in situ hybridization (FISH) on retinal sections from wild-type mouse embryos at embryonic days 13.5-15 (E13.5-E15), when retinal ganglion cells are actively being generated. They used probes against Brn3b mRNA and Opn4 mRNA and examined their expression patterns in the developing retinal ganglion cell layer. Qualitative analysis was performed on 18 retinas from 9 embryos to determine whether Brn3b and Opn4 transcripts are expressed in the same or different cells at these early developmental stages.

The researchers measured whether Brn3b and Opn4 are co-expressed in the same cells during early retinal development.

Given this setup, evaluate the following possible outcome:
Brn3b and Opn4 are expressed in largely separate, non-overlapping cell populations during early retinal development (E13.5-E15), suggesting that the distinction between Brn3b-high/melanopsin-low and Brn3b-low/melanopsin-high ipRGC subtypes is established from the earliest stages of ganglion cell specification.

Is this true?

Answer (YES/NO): NO